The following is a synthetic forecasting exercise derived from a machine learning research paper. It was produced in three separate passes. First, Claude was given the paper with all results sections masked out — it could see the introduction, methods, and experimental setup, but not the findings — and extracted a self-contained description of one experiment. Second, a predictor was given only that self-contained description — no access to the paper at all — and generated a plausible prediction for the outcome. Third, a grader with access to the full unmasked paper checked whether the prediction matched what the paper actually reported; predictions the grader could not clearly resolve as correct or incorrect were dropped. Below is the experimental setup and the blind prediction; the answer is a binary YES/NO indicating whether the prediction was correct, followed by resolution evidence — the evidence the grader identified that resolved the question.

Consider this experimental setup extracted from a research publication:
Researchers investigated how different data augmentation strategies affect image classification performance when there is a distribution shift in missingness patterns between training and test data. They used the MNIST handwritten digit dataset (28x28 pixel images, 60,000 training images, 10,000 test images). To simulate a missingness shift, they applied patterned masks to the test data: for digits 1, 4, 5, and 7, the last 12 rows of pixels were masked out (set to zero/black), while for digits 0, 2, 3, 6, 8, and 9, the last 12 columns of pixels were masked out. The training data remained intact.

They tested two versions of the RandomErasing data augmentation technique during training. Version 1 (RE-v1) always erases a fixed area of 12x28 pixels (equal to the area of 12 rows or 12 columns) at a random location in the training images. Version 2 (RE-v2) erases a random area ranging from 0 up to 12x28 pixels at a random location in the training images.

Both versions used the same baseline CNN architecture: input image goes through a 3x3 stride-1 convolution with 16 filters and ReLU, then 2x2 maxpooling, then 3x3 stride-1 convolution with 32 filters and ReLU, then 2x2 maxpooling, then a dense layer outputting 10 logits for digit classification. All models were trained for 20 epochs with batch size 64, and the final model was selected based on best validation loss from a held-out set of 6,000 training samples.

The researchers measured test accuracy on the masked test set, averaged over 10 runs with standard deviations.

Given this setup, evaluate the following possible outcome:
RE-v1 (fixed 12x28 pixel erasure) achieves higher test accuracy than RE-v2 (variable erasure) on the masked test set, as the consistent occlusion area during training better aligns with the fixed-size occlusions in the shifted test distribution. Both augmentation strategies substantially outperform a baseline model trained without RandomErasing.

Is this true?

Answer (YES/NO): NO